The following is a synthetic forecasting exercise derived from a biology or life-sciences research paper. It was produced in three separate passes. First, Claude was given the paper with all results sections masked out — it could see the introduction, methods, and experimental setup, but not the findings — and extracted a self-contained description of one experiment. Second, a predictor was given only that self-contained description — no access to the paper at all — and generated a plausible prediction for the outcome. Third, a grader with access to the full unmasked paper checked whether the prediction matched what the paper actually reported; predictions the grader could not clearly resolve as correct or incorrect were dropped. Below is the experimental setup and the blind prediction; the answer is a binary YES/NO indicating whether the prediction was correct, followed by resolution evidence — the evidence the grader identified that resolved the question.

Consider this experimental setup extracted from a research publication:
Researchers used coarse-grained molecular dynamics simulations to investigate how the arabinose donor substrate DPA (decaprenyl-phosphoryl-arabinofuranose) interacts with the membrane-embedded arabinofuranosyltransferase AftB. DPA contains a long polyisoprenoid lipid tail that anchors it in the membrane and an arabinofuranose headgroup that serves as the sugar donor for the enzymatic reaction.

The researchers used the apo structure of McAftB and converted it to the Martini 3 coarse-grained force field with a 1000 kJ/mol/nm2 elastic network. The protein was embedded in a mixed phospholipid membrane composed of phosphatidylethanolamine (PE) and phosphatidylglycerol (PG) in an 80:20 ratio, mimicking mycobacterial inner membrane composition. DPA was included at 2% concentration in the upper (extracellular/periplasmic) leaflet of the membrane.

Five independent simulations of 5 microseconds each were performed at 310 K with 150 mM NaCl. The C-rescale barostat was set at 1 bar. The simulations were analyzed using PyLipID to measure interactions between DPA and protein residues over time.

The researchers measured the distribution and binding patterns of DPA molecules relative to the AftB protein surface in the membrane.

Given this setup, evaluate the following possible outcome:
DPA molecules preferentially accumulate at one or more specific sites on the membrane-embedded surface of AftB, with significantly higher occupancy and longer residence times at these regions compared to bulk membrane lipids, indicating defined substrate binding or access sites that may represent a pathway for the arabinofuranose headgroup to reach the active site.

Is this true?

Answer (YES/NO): YES